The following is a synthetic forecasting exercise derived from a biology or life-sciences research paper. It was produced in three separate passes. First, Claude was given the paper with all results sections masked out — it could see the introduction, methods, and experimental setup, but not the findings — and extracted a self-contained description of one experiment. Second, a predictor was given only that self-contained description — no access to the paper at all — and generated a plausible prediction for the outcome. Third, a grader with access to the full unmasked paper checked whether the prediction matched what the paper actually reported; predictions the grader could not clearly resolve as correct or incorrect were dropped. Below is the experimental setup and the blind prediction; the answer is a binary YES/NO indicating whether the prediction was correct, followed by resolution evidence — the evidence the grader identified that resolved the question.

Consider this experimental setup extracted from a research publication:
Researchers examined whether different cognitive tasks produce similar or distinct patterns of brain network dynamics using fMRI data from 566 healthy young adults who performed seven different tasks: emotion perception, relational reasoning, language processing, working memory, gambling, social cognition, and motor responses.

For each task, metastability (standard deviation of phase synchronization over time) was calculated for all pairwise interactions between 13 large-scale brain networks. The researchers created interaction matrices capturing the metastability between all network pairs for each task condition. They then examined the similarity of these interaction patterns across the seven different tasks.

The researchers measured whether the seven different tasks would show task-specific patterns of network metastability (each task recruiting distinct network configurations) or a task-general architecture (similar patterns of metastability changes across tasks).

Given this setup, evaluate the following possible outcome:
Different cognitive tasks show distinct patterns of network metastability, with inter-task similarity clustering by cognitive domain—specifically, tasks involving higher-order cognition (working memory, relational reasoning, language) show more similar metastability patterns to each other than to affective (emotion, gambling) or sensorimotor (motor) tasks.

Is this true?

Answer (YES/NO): NO